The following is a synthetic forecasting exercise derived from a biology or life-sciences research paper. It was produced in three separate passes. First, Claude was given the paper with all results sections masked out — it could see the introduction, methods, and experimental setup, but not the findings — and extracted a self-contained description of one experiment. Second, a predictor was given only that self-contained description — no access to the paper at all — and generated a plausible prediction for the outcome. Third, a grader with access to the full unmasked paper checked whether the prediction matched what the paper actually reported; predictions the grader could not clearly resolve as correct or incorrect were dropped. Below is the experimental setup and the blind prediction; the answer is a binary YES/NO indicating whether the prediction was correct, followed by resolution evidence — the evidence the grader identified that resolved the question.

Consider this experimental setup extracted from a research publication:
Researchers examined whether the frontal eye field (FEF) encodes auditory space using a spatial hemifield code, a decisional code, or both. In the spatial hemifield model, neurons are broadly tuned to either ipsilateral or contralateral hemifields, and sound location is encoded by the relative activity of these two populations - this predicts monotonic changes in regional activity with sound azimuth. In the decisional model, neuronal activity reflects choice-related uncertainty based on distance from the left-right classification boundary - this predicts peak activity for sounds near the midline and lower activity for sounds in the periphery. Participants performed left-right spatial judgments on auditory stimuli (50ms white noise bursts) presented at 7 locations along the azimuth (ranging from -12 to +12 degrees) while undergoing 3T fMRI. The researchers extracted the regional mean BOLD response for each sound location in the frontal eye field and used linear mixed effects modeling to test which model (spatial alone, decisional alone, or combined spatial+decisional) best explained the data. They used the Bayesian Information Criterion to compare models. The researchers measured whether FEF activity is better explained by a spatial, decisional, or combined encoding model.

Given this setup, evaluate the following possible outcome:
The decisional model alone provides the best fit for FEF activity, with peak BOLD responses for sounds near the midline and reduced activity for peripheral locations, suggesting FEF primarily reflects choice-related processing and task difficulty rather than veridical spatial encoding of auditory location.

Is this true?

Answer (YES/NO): YES